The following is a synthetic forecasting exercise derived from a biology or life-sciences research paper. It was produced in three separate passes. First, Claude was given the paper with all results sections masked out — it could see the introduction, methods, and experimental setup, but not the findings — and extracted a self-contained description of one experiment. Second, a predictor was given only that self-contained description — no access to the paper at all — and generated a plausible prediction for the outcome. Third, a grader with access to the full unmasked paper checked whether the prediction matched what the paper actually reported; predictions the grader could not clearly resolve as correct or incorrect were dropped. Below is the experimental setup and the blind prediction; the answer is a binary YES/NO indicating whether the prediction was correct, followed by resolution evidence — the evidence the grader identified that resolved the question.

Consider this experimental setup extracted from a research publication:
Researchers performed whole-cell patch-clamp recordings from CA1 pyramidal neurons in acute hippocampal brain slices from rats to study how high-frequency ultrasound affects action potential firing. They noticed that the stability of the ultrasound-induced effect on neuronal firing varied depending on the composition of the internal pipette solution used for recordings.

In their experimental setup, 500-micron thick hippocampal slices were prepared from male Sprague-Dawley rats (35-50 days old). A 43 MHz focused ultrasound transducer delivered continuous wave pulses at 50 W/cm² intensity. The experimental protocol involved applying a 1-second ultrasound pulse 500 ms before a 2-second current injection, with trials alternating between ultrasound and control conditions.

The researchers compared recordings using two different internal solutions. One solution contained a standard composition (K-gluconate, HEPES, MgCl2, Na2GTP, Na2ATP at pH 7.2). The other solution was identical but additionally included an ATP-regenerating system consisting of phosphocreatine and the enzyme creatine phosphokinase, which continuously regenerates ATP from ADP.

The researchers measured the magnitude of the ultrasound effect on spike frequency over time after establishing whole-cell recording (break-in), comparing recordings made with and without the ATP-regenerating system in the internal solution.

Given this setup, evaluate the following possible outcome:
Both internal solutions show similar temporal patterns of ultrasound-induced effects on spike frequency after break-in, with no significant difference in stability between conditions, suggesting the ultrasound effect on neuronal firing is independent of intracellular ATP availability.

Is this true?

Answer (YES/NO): NO